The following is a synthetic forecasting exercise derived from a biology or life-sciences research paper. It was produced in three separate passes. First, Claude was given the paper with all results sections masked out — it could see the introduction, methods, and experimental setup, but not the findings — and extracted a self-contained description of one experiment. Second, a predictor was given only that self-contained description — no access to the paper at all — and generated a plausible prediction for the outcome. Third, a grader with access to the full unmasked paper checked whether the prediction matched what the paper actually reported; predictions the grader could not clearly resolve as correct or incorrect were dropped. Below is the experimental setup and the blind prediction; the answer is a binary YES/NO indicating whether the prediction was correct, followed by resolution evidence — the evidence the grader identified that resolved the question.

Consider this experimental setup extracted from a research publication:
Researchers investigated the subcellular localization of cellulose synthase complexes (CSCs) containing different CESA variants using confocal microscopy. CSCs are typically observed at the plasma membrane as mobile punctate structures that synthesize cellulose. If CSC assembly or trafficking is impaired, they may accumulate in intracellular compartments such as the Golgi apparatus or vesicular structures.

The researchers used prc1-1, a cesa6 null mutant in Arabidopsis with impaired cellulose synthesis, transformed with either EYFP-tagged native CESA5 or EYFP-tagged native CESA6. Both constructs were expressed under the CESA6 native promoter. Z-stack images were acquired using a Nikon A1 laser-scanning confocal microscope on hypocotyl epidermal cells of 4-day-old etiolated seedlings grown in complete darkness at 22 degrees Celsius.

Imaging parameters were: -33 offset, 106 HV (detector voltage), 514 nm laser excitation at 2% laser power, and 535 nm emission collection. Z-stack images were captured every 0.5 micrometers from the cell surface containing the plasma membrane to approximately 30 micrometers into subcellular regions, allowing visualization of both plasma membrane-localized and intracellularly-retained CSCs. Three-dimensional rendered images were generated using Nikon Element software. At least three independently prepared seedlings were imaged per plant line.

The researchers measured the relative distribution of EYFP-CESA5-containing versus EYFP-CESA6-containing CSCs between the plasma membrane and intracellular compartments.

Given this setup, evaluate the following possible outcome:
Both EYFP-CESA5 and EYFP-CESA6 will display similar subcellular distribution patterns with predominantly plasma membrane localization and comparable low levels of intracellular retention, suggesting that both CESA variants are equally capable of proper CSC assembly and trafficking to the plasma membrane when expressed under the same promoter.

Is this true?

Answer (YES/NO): NO